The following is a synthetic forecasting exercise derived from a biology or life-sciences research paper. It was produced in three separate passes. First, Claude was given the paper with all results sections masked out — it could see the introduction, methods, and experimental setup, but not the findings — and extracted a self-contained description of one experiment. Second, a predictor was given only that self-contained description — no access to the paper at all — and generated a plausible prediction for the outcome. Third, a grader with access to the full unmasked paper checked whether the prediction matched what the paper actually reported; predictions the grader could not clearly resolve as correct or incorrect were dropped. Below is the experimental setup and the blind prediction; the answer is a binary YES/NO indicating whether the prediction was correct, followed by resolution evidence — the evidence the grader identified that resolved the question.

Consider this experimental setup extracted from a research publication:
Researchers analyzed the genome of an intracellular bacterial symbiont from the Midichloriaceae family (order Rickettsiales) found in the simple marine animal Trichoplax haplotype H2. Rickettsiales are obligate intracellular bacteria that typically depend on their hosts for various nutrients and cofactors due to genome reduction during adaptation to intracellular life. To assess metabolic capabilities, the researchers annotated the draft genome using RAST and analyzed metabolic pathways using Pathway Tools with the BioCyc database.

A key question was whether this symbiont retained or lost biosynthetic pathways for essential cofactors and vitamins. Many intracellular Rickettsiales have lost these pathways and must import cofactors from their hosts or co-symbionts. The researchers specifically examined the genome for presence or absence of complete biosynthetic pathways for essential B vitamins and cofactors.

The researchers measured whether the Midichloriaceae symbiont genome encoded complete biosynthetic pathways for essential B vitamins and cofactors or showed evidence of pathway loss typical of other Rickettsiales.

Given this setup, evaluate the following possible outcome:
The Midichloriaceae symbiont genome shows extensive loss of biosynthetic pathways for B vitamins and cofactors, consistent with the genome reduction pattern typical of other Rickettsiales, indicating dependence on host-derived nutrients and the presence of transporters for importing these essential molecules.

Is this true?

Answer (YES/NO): NO